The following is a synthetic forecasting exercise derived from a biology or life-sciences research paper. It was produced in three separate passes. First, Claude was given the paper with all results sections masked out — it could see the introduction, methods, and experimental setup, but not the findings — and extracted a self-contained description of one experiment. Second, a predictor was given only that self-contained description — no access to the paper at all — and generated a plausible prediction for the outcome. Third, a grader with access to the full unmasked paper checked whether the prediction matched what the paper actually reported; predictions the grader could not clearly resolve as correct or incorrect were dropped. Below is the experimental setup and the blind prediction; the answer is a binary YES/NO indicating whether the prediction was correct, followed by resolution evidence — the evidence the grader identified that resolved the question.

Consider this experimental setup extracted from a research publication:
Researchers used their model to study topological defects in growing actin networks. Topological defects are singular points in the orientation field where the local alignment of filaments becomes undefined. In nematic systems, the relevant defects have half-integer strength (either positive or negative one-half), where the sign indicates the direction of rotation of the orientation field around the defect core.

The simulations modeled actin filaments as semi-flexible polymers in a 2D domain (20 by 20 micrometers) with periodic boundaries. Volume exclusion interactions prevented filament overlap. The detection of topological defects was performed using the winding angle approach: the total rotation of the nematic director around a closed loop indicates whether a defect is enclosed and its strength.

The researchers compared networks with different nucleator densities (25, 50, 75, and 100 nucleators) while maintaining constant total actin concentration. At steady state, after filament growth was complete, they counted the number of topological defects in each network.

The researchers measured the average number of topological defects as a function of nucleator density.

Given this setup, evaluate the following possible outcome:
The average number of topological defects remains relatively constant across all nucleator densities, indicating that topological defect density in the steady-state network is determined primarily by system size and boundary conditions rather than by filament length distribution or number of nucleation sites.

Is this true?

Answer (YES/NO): NO